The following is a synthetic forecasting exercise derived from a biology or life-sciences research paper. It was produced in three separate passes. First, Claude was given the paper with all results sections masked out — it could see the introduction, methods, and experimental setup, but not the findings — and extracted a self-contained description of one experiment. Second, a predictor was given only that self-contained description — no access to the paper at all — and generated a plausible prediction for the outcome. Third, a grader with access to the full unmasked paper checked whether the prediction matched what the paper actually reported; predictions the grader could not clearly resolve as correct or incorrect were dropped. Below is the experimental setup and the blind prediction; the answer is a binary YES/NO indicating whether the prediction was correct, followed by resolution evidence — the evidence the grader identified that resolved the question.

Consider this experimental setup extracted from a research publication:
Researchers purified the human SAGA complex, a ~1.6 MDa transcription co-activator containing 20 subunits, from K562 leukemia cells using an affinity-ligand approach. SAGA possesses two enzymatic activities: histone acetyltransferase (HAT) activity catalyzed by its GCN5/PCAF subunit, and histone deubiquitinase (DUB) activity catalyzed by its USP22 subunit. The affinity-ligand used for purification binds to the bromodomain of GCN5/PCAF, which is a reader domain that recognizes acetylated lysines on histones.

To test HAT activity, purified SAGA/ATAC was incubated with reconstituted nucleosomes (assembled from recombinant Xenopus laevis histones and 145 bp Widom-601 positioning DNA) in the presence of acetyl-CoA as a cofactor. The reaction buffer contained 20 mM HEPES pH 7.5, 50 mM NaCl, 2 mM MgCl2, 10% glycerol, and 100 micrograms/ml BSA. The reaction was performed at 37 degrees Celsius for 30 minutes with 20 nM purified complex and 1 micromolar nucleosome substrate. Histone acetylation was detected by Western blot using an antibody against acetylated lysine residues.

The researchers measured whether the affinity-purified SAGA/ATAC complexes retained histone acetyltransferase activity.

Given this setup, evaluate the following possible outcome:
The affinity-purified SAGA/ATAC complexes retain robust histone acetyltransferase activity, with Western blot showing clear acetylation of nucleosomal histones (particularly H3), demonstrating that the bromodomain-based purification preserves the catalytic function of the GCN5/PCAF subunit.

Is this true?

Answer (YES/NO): YES